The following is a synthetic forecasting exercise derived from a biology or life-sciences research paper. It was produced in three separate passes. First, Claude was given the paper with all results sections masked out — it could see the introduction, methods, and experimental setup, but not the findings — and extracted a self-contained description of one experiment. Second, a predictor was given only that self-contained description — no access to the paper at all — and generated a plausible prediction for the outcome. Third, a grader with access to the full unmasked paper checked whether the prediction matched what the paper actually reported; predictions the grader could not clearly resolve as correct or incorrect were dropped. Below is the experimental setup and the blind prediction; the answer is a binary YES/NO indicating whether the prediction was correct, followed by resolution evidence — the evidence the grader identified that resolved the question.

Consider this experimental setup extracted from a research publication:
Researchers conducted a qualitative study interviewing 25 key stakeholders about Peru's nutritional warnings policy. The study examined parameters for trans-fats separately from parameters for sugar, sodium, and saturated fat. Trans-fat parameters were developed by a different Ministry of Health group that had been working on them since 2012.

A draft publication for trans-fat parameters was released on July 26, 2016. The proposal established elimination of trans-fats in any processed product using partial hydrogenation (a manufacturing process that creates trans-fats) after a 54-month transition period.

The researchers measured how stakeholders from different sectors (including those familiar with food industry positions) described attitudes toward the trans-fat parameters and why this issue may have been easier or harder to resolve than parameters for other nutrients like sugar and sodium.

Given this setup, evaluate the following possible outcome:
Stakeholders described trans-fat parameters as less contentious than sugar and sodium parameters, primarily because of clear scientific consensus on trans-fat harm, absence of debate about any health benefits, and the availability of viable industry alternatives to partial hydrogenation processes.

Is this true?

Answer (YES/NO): NO